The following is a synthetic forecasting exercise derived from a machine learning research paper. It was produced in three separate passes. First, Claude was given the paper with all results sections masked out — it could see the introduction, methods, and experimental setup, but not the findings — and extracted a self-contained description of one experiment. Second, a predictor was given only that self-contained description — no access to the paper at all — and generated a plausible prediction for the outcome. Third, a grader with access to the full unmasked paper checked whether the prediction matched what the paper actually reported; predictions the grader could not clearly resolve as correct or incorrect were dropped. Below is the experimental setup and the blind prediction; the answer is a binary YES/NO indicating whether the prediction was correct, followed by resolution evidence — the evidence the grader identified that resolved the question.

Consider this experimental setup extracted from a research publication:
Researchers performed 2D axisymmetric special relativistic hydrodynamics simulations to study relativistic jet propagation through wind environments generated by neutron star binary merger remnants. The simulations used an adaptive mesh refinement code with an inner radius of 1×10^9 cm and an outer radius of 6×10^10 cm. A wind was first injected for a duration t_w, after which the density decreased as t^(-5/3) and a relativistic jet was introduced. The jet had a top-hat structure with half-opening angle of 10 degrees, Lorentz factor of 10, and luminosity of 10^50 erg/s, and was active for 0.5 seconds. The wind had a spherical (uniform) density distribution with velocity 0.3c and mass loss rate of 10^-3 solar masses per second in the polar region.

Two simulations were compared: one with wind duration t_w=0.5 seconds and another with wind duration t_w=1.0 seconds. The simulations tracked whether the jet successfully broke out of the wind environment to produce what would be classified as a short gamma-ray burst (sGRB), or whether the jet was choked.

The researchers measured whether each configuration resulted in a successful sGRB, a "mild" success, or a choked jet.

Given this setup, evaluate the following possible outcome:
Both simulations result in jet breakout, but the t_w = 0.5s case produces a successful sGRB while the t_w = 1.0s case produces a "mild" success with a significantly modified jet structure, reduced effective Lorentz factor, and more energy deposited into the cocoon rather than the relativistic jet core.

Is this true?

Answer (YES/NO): YES